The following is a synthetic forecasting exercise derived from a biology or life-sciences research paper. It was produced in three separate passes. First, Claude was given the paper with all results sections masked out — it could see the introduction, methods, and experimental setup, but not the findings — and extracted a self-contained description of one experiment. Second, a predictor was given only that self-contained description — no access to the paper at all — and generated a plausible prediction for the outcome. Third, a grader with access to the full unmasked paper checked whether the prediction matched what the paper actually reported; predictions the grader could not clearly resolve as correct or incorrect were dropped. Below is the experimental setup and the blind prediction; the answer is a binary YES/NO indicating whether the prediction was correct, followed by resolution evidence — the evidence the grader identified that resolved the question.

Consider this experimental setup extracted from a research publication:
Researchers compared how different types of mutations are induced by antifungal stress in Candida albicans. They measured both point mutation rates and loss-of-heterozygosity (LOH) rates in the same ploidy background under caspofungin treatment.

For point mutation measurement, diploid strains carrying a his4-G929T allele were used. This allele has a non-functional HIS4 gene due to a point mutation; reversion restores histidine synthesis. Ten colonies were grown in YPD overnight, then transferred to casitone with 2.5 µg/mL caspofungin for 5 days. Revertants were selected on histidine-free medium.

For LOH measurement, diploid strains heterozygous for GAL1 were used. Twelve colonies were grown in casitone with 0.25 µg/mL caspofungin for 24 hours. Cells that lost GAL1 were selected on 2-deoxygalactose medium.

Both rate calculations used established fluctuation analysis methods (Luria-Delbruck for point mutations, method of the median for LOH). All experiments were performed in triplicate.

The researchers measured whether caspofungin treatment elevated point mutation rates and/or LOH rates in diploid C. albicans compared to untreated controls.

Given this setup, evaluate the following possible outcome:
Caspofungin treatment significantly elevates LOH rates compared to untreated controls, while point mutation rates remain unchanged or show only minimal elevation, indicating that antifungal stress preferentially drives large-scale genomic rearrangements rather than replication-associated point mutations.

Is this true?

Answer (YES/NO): YES